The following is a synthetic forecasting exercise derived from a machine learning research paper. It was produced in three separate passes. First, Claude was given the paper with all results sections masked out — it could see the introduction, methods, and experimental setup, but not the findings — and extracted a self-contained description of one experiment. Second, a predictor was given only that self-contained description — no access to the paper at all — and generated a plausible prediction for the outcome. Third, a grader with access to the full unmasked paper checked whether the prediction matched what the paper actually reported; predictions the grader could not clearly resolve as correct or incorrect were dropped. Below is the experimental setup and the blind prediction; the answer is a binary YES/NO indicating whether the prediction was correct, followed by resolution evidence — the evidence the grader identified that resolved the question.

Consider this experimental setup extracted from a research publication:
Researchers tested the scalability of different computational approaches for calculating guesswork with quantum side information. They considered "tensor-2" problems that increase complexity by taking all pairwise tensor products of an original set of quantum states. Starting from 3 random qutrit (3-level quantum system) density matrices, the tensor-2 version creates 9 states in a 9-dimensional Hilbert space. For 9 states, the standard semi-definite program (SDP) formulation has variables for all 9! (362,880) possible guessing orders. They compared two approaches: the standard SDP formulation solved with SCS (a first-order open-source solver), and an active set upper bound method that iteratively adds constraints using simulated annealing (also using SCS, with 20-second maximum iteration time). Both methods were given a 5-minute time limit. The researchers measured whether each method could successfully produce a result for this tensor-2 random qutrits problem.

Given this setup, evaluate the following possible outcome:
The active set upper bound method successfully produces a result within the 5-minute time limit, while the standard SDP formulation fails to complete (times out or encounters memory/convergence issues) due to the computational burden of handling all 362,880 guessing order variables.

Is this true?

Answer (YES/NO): YES